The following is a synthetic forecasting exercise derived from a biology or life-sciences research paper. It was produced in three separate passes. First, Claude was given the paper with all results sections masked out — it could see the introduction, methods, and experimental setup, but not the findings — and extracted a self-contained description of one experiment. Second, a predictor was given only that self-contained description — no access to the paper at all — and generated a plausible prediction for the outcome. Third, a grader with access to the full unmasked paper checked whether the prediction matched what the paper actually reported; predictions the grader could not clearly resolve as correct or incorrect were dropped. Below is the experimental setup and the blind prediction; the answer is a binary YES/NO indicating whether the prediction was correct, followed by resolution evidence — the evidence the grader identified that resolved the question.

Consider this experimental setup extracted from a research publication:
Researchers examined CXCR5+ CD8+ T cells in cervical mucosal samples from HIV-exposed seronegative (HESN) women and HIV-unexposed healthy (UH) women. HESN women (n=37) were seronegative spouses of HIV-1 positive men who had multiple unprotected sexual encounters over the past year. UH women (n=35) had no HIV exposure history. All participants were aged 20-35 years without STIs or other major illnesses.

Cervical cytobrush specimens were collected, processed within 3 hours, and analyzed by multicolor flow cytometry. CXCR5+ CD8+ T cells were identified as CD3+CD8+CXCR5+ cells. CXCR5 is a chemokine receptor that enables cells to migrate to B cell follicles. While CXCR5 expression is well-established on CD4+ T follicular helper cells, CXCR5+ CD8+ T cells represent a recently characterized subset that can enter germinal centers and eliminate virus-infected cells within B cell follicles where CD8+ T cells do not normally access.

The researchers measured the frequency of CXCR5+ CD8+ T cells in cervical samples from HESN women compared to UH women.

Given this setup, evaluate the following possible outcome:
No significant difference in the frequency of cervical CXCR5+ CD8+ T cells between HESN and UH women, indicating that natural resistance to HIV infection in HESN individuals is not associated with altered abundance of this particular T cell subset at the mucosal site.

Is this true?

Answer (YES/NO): NO